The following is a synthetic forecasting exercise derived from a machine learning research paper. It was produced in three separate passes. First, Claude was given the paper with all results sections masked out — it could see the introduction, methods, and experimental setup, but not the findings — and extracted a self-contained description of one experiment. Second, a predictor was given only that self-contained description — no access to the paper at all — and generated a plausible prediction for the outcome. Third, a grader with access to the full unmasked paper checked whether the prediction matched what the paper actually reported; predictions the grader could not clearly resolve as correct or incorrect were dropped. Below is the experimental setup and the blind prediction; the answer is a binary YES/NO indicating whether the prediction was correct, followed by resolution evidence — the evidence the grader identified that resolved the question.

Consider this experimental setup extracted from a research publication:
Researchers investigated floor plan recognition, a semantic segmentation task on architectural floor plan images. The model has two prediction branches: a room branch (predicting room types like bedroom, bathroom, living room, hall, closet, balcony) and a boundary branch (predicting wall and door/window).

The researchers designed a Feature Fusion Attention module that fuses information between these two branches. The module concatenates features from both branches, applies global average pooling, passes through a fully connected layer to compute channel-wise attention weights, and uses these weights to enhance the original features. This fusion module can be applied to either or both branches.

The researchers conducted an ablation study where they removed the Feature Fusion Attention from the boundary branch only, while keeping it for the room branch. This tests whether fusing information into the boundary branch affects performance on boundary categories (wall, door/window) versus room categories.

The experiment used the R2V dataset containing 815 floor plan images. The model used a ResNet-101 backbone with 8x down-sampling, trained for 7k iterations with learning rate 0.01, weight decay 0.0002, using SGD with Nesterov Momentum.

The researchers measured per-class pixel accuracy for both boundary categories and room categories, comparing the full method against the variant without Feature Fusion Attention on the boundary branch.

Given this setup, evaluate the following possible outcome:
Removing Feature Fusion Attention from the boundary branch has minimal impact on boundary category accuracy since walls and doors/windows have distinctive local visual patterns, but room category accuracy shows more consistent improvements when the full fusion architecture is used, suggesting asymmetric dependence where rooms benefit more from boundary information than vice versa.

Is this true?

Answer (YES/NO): NO